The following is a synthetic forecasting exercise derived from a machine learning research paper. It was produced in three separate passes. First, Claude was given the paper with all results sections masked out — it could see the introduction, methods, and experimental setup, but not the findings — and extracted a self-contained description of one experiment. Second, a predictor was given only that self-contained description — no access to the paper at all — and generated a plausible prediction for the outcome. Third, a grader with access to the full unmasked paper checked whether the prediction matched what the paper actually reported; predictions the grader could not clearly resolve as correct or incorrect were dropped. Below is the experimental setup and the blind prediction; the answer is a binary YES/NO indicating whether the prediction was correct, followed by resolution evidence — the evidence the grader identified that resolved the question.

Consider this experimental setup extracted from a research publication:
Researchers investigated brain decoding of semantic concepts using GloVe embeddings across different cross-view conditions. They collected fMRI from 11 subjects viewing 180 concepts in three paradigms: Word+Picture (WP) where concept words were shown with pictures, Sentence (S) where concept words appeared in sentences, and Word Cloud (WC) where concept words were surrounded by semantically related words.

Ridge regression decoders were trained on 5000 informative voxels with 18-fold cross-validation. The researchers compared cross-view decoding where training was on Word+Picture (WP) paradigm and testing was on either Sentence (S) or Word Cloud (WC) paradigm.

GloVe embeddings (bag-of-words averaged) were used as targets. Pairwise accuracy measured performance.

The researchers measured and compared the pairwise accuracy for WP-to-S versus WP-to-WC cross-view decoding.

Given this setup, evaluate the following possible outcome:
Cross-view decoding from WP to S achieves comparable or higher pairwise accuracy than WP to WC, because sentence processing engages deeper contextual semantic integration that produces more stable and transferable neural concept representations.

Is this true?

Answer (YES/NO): YES